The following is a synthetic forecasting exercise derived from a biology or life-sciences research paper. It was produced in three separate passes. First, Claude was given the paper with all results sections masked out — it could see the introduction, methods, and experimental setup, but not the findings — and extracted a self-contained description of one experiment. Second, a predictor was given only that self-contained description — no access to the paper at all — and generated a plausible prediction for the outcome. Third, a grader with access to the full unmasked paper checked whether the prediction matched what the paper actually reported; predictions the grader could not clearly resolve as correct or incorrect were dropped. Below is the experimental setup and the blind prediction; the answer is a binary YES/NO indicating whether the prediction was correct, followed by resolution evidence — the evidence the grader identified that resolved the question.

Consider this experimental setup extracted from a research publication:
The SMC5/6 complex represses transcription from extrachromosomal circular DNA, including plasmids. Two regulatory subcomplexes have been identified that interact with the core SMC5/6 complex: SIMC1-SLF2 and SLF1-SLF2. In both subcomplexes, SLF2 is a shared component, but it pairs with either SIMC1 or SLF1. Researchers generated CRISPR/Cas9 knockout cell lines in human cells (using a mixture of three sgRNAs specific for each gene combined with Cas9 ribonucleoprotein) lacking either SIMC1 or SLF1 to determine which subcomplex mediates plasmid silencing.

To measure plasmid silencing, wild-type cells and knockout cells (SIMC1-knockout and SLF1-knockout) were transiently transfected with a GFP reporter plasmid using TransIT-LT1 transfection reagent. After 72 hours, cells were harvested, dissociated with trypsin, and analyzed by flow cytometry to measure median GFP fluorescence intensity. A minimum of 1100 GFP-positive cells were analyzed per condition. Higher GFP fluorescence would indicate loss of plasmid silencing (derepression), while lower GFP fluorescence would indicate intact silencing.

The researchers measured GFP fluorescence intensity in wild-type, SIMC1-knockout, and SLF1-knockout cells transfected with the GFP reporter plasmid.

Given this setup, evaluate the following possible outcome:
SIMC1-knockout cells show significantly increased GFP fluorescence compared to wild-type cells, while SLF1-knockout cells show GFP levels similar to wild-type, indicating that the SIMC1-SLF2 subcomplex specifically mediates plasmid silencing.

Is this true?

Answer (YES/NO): YES